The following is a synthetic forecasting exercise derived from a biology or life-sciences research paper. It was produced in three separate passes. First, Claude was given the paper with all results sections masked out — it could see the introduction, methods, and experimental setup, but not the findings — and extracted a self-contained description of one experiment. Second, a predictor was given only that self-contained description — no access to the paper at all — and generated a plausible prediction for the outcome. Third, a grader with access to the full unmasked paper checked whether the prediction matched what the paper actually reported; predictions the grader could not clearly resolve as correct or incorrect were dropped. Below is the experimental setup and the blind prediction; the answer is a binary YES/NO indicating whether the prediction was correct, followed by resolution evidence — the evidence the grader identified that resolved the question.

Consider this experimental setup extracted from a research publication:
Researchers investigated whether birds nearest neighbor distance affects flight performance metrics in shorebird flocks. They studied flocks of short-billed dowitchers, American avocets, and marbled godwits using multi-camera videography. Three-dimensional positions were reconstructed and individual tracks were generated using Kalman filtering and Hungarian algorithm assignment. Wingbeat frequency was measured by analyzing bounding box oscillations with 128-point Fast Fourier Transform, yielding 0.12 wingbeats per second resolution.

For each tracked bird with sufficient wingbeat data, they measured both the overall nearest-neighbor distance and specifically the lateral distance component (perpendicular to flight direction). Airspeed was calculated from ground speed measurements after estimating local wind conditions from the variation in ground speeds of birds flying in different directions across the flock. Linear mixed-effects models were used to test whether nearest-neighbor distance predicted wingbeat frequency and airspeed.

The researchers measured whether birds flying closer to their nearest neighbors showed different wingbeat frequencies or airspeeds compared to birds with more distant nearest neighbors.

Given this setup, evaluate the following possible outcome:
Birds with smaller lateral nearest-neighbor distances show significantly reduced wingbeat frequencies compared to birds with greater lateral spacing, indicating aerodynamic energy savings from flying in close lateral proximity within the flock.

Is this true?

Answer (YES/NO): NO